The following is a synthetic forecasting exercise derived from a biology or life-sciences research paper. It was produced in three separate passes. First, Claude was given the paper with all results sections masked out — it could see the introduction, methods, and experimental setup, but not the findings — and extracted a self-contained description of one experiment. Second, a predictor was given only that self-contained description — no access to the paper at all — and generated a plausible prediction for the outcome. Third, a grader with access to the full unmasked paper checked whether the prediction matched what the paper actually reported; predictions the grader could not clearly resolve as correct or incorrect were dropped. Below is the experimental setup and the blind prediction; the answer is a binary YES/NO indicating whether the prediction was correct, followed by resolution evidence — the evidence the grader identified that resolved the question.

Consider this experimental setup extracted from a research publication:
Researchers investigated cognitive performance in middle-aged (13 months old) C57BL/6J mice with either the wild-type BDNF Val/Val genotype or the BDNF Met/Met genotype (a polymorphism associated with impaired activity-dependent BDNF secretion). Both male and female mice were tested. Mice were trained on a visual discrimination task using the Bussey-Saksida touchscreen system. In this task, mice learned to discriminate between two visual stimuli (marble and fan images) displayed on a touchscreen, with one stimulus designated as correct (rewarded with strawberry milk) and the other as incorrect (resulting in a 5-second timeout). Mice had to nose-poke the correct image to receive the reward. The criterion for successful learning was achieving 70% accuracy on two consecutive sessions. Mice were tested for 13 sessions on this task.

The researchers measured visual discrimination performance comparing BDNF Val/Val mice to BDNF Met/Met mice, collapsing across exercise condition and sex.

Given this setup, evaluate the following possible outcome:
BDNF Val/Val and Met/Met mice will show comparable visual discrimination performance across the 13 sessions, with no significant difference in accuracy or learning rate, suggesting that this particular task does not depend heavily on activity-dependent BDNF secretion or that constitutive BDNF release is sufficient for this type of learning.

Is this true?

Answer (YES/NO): NO